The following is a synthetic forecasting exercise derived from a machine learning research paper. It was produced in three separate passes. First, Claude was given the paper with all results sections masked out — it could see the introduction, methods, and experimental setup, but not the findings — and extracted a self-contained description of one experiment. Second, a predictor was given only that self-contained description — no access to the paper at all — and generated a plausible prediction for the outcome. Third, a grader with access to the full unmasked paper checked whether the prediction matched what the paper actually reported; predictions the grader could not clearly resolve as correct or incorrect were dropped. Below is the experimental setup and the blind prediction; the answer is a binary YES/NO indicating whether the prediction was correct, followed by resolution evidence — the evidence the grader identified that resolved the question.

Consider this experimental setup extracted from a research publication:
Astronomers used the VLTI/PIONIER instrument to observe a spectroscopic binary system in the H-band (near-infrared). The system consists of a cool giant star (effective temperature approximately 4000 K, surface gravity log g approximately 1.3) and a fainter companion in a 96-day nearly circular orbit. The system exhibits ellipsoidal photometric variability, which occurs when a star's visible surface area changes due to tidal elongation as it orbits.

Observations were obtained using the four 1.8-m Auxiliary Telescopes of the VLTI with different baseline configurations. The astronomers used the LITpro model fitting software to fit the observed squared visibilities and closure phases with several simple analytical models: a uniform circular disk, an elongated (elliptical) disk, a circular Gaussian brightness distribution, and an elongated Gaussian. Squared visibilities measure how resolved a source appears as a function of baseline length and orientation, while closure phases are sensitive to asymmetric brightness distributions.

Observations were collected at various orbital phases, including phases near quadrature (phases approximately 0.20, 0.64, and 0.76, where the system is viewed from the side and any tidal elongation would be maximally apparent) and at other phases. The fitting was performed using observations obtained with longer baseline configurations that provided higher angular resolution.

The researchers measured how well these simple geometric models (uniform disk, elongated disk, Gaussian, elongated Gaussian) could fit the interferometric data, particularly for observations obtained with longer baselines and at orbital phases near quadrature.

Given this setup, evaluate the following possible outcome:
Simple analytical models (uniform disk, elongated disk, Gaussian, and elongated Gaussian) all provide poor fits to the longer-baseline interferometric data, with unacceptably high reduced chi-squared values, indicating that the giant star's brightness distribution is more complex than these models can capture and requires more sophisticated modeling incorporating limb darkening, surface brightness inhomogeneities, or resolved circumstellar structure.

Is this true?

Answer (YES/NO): NO